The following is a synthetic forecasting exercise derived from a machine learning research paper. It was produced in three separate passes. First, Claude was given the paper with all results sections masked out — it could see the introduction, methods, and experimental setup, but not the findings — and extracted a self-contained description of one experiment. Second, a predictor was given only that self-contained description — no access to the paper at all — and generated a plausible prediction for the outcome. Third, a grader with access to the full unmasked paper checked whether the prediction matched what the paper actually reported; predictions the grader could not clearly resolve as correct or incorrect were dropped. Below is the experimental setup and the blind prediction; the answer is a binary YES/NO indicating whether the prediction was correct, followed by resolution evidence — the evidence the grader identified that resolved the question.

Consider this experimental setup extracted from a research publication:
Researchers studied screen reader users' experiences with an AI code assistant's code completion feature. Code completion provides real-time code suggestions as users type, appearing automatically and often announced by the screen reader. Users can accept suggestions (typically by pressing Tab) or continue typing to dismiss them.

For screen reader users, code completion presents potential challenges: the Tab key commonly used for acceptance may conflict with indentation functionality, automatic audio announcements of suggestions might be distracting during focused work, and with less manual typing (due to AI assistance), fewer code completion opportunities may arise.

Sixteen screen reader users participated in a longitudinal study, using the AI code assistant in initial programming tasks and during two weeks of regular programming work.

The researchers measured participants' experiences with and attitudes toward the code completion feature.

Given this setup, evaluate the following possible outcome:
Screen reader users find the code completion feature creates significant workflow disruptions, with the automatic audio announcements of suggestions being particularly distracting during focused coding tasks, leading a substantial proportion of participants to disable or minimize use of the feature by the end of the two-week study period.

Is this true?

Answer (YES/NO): NO